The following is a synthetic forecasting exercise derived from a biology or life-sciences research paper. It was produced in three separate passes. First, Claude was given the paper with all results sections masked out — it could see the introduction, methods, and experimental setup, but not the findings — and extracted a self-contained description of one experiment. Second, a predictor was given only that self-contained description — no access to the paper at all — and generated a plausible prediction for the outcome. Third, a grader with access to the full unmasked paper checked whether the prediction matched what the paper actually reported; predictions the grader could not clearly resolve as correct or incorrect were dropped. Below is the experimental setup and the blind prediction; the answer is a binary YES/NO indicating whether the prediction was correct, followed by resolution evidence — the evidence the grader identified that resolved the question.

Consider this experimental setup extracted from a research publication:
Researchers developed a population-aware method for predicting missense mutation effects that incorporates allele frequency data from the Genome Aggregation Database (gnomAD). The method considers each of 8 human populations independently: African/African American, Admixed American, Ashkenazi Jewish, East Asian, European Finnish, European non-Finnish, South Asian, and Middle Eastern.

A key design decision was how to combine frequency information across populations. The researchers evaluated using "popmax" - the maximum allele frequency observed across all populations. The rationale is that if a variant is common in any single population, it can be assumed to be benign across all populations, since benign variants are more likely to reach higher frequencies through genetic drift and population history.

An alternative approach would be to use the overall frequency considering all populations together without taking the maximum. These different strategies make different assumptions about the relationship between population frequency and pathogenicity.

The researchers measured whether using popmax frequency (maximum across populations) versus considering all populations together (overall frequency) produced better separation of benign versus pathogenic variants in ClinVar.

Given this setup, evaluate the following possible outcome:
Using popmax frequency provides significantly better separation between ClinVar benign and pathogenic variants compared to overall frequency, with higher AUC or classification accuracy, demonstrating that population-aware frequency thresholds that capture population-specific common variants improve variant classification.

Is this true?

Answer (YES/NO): NO